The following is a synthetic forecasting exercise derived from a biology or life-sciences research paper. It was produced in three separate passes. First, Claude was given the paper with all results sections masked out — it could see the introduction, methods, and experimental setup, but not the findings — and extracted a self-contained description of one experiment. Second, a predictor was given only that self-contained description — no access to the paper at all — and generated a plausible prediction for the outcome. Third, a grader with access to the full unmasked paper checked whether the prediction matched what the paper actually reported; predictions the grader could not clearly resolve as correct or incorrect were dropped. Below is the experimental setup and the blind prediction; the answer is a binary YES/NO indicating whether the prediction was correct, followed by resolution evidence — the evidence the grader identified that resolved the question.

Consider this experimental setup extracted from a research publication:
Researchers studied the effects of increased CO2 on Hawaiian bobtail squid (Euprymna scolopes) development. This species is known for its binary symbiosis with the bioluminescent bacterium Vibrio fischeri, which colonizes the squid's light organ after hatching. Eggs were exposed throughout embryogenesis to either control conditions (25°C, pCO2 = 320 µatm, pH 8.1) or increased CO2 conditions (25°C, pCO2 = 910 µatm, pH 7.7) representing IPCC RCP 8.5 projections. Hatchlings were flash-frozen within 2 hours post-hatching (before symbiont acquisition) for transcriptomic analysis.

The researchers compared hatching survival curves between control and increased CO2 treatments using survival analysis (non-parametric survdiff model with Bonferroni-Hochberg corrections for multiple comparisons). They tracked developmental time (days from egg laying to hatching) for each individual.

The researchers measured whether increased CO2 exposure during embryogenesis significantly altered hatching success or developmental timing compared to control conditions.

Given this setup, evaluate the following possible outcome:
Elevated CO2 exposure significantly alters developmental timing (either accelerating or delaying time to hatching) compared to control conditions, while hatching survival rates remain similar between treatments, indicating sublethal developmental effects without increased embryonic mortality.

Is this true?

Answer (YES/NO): NO